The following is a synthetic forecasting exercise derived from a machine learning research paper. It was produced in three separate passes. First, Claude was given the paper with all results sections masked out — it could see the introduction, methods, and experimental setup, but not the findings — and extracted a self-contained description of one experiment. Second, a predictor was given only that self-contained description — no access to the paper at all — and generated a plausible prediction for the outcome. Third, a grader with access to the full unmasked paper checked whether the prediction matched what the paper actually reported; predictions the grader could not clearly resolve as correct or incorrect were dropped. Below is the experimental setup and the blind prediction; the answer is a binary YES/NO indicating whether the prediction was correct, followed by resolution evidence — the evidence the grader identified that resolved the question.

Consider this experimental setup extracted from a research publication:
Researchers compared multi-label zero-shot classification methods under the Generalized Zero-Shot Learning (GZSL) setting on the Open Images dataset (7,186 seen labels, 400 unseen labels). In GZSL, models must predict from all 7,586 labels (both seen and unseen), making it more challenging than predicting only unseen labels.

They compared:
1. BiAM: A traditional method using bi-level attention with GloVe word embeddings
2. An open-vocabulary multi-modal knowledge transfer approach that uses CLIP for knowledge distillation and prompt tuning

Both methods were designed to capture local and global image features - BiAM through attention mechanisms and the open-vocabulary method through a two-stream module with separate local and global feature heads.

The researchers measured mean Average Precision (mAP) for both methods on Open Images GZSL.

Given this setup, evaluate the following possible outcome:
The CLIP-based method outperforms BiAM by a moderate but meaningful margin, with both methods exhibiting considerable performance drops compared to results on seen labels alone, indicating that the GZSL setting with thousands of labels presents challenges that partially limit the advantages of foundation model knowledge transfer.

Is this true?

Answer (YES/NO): NO